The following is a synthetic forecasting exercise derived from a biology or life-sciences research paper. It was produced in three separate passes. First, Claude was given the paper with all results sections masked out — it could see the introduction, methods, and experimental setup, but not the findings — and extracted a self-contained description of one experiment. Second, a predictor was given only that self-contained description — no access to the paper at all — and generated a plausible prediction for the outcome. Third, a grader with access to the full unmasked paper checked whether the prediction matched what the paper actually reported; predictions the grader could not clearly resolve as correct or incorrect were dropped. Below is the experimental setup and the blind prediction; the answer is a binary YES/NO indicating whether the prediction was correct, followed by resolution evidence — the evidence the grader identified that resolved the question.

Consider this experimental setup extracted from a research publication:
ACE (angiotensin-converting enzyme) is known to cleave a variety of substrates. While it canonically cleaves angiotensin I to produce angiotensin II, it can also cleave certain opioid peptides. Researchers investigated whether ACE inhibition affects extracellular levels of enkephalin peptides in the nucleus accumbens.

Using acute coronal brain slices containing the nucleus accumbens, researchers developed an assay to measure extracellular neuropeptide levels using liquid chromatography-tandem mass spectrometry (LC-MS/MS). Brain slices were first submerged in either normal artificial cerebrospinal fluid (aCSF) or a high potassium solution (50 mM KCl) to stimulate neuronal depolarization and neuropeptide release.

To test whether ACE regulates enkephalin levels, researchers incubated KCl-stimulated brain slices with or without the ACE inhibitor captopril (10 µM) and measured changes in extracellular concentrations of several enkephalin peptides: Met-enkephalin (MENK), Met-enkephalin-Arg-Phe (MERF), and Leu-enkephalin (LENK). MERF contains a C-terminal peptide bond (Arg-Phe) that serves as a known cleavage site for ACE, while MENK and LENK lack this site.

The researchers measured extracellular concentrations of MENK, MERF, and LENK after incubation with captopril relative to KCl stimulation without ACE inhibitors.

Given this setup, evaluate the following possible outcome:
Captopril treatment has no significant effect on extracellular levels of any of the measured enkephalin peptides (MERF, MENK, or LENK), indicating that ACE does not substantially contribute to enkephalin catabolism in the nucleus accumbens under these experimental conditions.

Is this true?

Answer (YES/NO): NO